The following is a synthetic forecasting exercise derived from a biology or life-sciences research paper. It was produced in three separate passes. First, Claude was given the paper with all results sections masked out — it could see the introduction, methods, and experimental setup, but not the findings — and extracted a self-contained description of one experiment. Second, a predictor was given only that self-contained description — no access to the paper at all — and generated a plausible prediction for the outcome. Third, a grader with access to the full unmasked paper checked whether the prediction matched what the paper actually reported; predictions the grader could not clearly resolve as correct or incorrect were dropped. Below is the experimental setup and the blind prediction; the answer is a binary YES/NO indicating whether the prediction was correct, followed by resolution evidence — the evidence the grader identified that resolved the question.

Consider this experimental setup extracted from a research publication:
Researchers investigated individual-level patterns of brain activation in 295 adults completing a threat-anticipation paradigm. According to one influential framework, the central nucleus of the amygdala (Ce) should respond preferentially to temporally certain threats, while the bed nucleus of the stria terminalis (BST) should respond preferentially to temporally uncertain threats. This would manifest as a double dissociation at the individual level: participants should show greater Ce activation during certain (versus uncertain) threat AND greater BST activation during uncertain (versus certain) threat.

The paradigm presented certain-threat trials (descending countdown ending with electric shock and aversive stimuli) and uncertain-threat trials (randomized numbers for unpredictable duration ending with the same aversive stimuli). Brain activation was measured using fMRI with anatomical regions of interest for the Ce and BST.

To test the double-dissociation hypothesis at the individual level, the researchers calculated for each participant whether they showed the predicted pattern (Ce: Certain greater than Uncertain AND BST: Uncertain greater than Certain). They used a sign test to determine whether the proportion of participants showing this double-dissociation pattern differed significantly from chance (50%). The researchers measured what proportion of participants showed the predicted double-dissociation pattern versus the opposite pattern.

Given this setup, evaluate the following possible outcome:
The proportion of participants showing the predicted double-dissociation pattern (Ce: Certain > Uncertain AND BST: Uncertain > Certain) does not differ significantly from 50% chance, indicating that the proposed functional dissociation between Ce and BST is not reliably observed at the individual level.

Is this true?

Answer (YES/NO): YES